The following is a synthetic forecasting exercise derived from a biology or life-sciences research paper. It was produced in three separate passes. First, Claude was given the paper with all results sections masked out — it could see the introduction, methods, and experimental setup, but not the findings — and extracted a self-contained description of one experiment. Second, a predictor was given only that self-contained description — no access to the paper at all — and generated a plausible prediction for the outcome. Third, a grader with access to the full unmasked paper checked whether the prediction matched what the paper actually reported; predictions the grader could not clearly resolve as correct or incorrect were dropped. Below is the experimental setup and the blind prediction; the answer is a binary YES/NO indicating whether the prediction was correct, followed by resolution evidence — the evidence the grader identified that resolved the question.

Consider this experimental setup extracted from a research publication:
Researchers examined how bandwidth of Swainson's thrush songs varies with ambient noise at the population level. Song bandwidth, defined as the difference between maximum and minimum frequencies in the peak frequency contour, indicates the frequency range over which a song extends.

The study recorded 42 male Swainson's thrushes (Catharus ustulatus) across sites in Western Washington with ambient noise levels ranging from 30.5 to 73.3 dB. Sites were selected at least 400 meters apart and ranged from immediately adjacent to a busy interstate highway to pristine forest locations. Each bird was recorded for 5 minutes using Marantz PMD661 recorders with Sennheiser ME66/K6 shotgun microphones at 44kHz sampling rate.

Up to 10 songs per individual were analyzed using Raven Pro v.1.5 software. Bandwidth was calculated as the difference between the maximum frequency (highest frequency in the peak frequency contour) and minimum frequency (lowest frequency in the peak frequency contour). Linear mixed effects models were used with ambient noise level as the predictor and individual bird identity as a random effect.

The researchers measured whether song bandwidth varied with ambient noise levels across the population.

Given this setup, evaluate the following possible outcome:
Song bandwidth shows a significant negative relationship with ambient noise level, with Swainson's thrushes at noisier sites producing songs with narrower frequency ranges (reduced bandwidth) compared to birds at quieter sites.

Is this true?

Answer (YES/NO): YES